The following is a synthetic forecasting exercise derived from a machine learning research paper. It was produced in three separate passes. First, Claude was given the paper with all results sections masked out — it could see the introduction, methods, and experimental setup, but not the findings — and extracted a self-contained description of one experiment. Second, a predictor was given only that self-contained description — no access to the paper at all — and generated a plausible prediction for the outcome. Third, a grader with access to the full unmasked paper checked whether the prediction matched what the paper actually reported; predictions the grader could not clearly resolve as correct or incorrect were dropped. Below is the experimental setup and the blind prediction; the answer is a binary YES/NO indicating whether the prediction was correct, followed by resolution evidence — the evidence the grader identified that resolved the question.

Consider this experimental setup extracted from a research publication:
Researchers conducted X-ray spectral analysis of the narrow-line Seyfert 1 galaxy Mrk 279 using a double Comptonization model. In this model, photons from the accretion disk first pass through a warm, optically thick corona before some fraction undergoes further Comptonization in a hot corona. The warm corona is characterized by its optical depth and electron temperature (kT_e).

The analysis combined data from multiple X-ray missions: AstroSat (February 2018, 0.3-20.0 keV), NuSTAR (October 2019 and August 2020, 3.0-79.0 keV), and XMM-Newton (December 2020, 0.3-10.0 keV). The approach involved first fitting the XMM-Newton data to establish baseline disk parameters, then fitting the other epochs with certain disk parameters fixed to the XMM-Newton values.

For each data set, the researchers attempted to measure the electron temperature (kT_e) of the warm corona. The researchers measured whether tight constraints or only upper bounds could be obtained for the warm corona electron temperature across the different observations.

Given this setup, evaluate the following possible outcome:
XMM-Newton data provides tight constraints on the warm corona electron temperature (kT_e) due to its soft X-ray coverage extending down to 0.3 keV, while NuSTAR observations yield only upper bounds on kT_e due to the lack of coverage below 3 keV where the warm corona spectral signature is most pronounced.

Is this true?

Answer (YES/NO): NO